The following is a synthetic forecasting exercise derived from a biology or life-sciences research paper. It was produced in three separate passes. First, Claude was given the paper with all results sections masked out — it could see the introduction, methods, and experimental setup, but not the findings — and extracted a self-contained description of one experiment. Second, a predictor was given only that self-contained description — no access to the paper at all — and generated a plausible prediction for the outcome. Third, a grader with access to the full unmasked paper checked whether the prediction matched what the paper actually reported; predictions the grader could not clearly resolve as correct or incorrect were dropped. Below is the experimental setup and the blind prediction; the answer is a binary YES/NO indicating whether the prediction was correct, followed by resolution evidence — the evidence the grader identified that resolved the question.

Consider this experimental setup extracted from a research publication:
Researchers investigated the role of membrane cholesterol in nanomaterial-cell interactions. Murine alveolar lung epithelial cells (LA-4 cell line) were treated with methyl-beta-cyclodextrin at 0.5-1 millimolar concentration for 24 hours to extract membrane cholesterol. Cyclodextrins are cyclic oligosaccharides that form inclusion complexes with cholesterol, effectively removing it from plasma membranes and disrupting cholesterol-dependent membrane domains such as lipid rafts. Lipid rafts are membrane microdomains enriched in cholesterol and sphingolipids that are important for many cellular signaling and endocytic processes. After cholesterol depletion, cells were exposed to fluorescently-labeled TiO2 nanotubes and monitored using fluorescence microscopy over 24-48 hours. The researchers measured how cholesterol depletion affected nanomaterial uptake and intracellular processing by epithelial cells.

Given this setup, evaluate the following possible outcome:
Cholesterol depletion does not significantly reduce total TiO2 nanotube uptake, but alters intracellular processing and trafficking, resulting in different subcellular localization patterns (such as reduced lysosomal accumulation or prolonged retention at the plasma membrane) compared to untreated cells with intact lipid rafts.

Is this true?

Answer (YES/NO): YES